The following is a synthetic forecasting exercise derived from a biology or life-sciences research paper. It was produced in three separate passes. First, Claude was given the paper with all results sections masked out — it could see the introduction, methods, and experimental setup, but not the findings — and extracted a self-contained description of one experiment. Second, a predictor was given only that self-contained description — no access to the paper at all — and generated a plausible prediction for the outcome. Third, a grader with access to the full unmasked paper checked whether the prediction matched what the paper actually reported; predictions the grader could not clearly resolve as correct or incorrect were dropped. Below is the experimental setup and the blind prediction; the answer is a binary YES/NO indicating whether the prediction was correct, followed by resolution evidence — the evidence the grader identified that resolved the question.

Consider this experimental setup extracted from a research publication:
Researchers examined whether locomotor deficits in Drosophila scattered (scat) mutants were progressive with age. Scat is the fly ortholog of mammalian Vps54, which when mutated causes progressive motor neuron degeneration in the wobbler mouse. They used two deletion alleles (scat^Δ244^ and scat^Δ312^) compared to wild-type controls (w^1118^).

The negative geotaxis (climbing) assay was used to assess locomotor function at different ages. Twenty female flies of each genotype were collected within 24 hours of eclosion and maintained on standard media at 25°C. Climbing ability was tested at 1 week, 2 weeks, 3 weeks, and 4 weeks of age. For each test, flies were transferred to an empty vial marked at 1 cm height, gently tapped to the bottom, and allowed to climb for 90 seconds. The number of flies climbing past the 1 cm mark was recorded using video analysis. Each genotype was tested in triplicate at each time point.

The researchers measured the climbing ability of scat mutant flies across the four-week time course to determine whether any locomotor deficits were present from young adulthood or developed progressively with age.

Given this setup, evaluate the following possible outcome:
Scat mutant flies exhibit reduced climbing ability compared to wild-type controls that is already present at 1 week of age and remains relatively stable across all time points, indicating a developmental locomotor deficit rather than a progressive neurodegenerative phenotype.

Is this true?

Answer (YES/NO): NO